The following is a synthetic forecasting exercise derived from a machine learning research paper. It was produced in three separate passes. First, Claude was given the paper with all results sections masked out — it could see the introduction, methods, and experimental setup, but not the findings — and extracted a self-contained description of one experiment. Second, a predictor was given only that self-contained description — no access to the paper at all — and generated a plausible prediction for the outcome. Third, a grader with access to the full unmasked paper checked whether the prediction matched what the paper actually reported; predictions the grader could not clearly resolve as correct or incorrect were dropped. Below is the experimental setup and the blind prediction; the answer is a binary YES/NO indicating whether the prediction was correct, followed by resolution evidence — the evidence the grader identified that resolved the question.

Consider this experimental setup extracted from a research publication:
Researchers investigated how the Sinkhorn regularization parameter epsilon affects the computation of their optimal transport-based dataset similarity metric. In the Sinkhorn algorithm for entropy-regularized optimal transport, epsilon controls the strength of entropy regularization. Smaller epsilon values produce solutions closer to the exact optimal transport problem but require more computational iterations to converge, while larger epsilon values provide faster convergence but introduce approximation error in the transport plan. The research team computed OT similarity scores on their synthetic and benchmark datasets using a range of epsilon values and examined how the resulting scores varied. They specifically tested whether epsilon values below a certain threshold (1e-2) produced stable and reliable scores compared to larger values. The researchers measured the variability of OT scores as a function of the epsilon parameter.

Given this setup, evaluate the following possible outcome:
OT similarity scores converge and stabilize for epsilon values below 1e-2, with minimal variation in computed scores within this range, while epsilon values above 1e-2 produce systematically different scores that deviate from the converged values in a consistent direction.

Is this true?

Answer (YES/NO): NO